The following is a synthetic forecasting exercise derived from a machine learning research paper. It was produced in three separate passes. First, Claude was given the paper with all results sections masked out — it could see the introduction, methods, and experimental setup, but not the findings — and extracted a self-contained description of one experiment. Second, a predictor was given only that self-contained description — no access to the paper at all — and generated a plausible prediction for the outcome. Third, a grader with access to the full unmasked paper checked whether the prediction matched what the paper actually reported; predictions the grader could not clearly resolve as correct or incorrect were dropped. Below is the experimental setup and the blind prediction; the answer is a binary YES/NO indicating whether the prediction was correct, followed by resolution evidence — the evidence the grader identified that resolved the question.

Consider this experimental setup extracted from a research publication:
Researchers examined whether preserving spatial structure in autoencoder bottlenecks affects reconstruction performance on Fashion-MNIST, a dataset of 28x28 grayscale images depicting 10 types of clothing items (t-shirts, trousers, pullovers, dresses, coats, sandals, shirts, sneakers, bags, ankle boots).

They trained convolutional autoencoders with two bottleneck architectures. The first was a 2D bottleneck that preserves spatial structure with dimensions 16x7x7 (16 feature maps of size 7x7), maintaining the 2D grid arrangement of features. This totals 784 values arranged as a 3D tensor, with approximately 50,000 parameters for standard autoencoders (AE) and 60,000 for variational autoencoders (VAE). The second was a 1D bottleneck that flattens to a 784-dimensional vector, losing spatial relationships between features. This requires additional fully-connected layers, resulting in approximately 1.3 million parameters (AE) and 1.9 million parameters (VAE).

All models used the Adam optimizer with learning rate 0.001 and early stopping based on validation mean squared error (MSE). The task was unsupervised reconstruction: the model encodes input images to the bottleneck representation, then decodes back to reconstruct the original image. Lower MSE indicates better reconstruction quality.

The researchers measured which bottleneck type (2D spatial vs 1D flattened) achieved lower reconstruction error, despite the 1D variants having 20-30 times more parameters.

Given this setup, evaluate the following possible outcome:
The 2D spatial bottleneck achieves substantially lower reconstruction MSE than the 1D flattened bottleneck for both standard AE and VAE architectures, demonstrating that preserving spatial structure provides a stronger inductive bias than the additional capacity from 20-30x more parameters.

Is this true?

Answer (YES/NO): YES